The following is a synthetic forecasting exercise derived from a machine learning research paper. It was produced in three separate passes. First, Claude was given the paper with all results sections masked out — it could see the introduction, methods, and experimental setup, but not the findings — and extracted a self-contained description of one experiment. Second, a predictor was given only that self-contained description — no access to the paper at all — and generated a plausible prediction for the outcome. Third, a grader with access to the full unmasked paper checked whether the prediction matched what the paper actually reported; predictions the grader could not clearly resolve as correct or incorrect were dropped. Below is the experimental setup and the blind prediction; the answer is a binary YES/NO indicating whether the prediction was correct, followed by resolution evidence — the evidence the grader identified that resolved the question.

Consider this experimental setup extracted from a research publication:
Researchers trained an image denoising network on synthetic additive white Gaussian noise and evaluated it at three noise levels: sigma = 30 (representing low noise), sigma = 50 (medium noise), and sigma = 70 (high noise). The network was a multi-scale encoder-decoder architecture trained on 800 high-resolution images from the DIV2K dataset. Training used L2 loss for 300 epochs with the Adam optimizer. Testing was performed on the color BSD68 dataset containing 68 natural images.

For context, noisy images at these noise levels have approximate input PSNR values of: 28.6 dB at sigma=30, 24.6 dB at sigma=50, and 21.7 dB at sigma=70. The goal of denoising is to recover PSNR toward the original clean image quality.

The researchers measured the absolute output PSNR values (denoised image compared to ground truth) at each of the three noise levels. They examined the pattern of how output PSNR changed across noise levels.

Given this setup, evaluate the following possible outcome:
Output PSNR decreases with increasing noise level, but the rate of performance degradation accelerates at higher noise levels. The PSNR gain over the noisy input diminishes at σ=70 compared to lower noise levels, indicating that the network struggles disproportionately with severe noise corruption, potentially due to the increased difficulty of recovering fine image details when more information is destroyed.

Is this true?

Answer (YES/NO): NO